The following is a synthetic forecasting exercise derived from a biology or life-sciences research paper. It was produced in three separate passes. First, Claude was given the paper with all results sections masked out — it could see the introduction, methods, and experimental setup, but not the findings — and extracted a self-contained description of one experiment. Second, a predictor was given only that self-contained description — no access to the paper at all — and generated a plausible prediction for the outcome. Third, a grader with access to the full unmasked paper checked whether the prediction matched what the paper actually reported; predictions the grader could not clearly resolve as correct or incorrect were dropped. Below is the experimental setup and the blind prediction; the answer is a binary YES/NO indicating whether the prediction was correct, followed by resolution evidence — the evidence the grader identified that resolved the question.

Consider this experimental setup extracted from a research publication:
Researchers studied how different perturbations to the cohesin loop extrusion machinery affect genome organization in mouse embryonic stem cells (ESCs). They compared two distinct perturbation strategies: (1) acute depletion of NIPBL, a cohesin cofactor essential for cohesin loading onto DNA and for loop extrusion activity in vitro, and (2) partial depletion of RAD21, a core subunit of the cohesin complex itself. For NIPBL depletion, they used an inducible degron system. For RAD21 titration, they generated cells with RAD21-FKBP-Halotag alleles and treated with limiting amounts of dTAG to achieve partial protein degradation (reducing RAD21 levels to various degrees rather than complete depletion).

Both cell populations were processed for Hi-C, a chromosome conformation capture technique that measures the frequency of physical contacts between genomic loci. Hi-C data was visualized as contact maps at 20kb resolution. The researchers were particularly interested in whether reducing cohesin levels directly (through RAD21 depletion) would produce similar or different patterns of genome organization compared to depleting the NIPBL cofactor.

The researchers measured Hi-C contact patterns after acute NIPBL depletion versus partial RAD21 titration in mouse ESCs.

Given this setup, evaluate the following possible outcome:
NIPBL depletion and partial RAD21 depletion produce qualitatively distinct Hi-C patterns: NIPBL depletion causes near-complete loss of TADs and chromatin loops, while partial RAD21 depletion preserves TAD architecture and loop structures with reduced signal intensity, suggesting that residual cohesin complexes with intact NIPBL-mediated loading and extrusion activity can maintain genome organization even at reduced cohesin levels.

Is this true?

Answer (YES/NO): NO